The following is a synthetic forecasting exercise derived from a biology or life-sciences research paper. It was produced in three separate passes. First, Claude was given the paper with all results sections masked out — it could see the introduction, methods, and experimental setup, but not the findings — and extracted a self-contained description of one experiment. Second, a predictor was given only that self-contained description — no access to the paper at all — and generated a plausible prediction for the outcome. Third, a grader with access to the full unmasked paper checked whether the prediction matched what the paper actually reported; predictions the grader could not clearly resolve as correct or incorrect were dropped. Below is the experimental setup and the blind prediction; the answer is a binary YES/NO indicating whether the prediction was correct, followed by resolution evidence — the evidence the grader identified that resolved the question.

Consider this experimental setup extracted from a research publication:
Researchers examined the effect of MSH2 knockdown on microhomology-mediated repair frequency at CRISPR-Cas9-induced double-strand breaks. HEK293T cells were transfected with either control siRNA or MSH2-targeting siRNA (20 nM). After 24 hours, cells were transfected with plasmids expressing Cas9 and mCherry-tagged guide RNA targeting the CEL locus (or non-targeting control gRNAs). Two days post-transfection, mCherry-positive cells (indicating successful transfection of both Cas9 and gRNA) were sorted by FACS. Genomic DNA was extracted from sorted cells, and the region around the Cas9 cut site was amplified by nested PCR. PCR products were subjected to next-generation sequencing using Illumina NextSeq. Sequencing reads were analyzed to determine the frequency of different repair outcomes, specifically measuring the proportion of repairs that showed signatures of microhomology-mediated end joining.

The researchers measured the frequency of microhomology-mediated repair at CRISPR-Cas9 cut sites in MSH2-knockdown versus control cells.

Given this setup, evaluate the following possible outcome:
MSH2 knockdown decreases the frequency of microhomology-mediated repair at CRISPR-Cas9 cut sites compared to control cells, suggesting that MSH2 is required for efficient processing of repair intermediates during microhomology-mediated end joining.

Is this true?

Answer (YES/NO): NO